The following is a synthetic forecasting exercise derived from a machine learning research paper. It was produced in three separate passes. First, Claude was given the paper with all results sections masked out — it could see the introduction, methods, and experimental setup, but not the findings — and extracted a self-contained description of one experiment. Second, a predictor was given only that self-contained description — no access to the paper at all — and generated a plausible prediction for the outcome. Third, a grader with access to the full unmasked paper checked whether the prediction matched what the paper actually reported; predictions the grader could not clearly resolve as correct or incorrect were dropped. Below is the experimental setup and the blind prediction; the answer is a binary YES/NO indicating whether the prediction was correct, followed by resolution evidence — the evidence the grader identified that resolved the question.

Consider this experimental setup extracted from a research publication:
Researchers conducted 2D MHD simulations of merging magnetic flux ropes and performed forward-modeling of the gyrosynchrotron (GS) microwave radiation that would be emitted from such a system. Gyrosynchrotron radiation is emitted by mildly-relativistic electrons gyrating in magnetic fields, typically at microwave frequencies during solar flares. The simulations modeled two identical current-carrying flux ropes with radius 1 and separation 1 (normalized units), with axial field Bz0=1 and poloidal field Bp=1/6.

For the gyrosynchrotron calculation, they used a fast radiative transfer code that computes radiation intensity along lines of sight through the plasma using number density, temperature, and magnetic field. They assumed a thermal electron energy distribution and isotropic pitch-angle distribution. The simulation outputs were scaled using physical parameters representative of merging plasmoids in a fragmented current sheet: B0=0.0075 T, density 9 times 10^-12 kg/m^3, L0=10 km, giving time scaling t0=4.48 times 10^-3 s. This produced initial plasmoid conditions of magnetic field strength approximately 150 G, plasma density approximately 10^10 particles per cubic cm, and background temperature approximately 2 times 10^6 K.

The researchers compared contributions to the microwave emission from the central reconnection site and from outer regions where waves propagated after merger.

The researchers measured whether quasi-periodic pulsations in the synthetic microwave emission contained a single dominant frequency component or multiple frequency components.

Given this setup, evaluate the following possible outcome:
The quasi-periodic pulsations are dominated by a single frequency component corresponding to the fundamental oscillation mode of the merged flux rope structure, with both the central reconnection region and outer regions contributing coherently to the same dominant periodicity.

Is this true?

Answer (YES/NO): NO